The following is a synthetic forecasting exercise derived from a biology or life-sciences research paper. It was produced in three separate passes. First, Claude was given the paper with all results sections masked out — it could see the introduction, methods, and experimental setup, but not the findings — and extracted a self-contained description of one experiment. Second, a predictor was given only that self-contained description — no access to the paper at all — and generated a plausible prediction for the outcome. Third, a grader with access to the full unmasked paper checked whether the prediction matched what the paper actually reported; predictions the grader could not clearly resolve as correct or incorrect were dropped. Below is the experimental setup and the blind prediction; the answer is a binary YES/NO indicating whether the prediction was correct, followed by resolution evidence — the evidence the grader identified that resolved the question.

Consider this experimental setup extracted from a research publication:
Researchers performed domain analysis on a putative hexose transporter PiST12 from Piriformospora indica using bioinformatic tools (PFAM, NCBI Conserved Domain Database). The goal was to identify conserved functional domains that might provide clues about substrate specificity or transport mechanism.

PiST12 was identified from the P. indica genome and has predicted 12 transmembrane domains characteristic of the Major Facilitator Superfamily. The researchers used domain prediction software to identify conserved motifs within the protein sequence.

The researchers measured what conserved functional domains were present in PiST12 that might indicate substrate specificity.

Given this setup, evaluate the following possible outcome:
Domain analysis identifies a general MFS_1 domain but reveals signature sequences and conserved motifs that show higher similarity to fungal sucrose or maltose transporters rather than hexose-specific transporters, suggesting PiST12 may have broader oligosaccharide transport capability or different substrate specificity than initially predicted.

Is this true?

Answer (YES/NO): NO